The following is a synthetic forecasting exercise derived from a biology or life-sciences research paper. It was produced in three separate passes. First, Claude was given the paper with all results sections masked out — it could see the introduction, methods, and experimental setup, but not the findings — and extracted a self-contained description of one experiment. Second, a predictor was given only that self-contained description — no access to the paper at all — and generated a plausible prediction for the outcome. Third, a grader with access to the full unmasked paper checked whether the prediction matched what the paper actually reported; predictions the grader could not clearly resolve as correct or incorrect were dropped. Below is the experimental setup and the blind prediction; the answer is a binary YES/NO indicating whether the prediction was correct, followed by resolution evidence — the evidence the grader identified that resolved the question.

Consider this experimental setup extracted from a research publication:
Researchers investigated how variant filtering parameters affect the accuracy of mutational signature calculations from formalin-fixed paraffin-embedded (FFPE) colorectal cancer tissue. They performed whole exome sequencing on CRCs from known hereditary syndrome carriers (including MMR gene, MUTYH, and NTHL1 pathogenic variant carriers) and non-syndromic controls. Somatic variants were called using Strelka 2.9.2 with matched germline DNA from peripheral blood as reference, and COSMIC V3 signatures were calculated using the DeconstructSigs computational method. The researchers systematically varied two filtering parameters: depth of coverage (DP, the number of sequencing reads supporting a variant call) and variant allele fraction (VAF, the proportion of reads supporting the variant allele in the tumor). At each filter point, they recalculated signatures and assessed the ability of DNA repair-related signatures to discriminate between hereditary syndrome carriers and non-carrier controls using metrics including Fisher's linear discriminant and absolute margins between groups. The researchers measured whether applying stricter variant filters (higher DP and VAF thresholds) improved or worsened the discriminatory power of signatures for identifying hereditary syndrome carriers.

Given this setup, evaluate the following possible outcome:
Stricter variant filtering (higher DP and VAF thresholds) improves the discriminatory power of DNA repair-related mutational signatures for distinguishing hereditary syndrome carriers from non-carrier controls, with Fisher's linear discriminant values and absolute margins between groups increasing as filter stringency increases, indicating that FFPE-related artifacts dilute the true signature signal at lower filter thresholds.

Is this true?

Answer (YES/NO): NO